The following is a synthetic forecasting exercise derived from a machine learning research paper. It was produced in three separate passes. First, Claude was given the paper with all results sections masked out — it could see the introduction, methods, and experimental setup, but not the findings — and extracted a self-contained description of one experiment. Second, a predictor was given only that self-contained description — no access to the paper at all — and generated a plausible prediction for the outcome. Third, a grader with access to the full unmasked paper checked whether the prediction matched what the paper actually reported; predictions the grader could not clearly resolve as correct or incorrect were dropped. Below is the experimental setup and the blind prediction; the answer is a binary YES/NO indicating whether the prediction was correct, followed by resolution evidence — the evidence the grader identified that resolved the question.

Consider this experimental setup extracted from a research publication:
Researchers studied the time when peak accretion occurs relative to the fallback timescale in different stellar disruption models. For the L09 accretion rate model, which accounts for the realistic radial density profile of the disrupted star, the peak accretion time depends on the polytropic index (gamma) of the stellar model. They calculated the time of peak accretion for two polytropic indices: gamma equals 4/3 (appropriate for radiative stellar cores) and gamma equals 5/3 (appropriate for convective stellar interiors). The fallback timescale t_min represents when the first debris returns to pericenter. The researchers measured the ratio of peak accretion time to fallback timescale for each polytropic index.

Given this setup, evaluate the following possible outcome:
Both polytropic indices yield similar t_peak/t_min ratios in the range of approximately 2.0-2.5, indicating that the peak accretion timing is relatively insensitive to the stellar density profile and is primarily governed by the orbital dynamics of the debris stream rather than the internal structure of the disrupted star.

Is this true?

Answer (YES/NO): NO